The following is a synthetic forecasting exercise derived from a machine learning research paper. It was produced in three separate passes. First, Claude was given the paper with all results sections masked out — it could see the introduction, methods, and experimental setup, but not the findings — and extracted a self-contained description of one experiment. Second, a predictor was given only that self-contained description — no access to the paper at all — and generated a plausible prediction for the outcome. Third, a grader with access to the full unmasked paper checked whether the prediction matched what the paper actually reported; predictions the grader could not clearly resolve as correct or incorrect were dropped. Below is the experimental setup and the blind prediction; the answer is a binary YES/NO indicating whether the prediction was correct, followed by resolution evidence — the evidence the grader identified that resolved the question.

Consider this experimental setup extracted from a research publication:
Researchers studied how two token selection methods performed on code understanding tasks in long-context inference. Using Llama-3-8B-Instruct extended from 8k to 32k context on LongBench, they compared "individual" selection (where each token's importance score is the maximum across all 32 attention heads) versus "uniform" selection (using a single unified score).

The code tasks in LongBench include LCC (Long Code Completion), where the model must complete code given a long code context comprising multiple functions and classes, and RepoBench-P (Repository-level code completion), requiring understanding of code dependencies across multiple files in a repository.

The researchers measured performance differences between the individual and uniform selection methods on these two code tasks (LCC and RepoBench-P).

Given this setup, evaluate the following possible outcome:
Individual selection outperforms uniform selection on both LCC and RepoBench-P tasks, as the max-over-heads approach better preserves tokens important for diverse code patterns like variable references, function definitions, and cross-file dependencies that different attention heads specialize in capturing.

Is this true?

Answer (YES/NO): NO